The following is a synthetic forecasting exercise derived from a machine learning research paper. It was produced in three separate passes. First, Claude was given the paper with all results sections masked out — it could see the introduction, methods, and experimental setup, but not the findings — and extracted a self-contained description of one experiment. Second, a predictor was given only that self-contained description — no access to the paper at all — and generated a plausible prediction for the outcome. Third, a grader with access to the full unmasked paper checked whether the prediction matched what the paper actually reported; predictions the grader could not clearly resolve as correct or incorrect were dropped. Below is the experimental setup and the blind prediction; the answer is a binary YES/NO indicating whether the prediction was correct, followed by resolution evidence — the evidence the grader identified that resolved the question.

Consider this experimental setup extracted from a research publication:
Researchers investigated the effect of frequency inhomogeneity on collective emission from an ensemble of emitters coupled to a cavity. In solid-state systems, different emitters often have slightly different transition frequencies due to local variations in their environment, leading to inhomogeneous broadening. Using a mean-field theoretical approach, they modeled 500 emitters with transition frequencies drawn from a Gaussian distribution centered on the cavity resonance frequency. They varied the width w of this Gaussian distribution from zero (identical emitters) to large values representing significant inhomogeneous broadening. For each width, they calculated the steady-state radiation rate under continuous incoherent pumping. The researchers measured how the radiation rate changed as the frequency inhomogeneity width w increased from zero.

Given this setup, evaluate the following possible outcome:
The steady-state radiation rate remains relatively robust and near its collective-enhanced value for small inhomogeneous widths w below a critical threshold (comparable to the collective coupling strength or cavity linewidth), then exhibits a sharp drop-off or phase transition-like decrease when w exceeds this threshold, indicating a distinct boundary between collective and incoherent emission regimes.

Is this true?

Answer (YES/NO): NO